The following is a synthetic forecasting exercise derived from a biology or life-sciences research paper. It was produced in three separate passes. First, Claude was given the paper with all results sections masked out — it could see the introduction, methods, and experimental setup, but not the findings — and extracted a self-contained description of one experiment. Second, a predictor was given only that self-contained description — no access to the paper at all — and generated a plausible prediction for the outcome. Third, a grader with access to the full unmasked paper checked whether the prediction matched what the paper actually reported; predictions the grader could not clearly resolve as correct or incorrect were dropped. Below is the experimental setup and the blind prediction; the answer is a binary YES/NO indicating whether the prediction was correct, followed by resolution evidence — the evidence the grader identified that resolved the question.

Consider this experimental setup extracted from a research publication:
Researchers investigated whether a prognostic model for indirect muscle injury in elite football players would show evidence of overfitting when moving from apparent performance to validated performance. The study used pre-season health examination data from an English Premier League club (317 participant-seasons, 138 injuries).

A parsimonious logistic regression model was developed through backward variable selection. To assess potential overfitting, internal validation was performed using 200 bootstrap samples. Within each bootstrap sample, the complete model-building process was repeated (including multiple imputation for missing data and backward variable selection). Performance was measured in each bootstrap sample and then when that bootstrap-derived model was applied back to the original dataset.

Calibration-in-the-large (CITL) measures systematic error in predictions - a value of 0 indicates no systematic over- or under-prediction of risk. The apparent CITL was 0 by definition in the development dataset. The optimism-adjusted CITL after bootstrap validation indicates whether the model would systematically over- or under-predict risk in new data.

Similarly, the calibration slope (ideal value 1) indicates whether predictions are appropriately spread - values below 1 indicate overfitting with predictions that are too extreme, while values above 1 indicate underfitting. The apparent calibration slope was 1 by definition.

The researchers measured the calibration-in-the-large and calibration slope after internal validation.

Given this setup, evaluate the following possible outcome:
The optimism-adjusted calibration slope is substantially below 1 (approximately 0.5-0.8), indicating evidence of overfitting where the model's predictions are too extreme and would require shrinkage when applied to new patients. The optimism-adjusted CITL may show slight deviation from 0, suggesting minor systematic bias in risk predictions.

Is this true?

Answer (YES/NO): YES